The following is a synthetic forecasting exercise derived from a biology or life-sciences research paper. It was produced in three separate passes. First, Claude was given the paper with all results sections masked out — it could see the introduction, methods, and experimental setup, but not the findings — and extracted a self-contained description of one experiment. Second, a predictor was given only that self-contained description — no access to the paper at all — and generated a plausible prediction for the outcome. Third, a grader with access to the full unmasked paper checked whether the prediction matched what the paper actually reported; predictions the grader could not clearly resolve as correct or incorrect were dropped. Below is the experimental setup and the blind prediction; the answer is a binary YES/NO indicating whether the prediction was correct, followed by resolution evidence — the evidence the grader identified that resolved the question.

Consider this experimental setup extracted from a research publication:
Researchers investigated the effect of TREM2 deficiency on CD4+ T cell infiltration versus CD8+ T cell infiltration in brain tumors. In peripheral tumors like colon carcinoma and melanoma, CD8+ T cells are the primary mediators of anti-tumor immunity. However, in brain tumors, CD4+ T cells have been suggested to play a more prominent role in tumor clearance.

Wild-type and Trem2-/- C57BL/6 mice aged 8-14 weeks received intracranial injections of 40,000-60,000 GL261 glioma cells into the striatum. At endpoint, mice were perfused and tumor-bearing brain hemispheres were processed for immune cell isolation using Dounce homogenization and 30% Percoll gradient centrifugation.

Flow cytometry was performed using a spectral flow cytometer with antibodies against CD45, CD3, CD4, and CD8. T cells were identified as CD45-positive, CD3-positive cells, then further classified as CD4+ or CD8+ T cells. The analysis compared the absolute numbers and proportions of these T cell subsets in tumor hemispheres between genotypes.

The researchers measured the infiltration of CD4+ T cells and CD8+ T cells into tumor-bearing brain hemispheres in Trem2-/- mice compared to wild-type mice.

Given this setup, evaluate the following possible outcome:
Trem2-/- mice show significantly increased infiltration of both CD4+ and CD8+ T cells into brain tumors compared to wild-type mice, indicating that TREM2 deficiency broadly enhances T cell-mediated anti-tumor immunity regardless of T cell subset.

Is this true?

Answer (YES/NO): NO